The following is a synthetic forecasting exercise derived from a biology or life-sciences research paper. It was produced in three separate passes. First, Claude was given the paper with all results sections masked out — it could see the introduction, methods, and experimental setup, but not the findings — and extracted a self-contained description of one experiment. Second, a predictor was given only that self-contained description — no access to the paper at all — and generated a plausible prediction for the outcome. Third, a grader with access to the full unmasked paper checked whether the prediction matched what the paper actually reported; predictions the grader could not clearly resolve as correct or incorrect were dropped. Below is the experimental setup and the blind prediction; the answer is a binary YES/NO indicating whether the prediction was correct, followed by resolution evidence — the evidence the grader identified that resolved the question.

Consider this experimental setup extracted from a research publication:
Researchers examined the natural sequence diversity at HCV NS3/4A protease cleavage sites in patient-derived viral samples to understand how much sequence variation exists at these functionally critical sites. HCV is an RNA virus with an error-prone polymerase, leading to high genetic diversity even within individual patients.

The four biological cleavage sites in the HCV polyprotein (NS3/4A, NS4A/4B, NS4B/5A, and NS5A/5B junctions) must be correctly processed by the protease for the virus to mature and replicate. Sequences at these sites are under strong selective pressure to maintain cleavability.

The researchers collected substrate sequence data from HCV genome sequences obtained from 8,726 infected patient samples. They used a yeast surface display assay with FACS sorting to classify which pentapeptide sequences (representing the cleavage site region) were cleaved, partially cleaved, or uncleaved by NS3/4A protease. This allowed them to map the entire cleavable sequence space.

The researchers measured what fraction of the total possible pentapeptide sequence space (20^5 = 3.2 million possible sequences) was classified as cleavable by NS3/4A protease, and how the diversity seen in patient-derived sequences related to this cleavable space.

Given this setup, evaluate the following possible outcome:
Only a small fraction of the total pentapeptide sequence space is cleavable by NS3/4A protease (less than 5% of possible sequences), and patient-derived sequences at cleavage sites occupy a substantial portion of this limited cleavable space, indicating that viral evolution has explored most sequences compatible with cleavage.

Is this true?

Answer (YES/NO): NO